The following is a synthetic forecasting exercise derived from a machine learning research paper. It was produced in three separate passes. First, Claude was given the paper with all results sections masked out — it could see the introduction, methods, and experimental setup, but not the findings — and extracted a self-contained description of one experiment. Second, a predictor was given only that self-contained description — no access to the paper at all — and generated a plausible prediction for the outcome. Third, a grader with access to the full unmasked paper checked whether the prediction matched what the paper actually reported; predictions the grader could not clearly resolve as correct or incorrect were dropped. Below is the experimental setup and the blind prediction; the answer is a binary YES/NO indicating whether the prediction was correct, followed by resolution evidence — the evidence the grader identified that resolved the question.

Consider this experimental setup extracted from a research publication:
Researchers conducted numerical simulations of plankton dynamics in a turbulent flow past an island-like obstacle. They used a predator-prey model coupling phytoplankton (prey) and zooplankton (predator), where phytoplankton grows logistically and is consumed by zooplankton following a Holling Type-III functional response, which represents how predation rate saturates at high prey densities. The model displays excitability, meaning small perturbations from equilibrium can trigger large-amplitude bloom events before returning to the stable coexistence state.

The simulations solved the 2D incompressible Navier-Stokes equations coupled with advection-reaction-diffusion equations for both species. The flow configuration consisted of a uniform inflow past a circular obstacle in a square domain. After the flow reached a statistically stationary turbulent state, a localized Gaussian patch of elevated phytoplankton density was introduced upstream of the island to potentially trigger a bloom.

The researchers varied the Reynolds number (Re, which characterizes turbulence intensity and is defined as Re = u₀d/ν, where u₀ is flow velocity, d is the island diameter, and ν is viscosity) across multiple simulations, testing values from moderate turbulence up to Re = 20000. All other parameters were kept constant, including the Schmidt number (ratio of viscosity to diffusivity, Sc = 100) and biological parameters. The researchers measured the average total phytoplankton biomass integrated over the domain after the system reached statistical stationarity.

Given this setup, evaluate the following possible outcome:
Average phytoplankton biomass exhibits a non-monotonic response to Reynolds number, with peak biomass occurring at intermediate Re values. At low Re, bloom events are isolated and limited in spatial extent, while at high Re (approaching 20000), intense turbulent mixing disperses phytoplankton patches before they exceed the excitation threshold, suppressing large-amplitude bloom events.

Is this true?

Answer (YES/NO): NO